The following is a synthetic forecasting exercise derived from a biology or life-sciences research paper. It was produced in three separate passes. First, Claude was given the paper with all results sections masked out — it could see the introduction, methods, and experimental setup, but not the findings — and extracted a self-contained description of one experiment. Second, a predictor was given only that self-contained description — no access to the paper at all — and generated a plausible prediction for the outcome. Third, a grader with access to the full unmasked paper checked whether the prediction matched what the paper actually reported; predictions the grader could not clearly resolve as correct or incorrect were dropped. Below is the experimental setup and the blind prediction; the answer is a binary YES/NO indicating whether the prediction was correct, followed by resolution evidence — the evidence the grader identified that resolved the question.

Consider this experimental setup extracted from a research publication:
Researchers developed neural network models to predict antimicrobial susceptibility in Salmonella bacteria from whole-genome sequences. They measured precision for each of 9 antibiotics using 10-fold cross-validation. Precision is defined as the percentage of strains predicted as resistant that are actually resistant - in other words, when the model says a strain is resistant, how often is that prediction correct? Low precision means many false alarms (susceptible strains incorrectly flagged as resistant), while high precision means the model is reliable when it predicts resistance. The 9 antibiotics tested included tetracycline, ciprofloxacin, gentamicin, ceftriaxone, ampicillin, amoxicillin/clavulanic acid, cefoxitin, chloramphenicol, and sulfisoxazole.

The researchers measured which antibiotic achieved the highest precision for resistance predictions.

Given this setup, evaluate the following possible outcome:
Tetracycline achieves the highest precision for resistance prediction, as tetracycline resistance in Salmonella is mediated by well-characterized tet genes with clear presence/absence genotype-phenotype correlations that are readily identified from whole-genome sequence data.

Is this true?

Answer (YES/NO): YES